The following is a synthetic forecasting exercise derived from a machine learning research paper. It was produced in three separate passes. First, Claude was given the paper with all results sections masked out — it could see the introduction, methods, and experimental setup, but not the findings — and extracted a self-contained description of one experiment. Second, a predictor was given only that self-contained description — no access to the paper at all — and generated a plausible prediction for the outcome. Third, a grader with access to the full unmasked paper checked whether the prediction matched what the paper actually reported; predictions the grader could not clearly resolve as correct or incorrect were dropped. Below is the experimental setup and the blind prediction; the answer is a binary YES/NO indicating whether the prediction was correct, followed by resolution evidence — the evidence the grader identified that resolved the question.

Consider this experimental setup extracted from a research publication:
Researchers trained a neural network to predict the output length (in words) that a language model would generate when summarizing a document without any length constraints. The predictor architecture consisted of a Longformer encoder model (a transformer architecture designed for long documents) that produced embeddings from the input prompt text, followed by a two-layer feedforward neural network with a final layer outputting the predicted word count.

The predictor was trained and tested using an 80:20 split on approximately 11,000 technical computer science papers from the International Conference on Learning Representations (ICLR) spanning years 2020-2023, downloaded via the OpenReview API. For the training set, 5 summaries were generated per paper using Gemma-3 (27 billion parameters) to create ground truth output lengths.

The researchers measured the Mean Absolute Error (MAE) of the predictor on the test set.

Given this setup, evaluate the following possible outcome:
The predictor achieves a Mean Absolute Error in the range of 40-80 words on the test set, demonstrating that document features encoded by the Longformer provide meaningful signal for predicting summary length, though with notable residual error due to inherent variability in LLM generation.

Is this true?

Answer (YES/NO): NO